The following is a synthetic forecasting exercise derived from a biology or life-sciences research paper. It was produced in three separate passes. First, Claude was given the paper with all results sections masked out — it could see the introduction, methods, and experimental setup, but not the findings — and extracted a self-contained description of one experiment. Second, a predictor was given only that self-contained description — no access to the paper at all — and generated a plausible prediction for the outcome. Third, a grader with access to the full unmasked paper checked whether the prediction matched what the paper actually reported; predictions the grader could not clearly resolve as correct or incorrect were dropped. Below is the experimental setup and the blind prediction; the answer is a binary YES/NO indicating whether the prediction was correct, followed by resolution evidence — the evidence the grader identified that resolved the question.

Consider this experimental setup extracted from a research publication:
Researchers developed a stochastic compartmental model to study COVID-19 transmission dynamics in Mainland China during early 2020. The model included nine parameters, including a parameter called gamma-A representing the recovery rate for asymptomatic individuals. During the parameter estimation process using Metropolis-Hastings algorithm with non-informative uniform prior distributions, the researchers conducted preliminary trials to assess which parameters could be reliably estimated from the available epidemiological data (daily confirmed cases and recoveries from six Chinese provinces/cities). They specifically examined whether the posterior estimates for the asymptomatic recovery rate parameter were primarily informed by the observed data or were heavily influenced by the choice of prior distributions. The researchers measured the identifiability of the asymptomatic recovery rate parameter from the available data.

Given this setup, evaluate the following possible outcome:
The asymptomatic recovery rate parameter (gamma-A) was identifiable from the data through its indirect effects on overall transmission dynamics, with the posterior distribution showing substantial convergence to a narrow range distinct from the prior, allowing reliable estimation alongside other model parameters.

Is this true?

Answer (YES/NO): NO